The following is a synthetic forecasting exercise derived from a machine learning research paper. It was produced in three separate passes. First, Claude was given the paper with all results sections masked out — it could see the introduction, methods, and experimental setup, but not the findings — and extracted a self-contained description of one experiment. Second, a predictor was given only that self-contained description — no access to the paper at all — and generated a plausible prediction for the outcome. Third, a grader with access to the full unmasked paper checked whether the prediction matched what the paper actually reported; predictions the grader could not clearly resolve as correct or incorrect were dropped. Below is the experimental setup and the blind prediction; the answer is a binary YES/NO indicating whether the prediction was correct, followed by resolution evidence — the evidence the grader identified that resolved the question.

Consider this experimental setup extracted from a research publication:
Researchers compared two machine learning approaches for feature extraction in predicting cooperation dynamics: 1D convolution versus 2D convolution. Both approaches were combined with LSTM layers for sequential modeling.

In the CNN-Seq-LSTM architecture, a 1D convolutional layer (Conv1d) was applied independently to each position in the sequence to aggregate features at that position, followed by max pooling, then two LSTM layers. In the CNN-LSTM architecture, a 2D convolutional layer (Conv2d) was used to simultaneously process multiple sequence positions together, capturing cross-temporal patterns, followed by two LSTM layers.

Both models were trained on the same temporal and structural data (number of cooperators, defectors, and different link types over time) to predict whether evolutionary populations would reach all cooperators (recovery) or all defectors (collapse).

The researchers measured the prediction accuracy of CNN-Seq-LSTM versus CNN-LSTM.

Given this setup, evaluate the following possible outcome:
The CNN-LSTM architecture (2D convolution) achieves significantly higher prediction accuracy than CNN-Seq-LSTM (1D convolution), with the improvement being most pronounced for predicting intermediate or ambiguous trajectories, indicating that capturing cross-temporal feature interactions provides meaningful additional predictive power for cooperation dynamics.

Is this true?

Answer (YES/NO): NO